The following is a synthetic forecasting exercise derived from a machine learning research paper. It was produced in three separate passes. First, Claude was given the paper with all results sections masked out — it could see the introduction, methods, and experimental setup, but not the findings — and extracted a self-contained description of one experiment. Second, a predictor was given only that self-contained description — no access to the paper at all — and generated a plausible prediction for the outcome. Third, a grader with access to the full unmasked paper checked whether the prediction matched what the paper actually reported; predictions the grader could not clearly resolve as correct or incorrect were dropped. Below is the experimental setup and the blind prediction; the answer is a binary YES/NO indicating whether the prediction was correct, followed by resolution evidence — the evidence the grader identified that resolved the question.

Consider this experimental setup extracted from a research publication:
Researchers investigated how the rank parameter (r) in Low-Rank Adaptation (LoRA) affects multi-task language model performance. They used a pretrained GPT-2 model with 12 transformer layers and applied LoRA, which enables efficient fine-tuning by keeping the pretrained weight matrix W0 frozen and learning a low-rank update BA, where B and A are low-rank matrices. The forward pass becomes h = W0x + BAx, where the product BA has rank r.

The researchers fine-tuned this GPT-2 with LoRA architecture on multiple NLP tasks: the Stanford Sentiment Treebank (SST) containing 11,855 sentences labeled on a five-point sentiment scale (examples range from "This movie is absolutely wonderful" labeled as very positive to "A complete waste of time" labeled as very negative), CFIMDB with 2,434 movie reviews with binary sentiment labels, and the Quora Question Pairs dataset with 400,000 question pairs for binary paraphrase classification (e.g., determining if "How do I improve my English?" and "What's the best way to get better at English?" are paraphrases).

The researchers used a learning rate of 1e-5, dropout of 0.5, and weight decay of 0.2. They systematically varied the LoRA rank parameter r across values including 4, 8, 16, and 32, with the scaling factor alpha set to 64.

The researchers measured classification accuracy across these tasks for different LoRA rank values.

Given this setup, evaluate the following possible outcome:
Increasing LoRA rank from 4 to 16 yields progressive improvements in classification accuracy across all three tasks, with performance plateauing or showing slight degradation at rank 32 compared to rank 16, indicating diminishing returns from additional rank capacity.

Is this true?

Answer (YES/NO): NO